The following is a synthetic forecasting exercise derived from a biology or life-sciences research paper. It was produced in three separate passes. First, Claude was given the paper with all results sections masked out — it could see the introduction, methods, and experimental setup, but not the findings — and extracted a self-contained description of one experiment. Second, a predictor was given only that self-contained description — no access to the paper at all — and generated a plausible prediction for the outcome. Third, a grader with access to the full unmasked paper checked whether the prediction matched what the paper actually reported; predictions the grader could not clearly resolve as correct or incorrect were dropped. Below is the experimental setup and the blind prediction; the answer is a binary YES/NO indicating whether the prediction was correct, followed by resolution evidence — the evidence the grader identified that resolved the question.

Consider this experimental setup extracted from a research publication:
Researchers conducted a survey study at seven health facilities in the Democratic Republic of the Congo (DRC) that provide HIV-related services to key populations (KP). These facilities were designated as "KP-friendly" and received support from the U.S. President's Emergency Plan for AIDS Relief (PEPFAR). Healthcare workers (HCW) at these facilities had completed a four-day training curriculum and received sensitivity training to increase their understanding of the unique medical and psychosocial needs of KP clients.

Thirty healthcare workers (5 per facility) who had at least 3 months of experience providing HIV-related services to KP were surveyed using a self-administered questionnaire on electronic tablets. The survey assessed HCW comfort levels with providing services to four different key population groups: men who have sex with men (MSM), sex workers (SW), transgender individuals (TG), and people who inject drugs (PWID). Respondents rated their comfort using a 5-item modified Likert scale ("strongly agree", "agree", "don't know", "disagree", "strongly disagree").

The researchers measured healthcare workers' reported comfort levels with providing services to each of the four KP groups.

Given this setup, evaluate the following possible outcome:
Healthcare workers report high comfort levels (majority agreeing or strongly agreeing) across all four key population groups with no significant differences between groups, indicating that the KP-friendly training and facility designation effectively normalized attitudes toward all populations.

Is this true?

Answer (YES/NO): NO